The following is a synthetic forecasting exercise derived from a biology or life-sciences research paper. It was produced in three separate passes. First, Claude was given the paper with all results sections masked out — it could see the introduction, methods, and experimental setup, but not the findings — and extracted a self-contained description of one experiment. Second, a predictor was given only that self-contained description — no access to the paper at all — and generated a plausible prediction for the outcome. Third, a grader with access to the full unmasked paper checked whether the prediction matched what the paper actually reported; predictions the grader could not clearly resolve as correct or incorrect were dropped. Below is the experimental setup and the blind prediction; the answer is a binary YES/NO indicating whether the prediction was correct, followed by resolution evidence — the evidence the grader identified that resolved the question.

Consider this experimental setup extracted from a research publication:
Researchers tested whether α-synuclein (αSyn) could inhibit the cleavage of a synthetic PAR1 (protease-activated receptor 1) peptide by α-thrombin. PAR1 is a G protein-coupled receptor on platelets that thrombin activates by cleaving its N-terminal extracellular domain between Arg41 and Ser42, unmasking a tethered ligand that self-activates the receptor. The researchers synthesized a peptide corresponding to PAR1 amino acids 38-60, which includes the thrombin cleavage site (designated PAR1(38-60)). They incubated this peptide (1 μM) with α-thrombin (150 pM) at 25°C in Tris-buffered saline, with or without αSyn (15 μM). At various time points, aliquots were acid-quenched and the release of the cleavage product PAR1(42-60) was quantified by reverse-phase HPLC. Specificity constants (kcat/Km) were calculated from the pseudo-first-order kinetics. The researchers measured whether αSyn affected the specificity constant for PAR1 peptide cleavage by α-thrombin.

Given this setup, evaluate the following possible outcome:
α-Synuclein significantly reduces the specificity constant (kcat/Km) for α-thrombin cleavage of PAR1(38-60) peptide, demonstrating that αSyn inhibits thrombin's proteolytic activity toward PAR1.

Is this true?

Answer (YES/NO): NO